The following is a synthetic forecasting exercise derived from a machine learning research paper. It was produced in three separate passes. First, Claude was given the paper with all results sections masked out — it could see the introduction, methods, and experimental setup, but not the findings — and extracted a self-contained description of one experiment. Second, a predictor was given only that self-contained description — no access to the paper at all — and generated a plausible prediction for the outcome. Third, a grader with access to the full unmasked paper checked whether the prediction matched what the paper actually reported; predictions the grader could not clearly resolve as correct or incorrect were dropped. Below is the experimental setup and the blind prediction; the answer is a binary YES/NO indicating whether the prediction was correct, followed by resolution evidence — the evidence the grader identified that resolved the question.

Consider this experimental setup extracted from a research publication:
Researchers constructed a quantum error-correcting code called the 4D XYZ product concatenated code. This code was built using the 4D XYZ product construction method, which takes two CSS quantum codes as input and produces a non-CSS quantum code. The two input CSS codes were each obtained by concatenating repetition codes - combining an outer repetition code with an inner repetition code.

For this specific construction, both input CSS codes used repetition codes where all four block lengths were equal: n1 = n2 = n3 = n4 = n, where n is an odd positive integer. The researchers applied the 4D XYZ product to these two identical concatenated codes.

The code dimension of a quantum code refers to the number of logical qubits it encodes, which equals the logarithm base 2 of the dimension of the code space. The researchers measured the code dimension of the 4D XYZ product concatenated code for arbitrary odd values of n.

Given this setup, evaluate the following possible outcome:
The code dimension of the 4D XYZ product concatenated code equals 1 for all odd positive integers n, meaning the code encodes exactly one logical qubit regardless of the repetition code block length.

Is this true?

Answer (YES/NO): YES